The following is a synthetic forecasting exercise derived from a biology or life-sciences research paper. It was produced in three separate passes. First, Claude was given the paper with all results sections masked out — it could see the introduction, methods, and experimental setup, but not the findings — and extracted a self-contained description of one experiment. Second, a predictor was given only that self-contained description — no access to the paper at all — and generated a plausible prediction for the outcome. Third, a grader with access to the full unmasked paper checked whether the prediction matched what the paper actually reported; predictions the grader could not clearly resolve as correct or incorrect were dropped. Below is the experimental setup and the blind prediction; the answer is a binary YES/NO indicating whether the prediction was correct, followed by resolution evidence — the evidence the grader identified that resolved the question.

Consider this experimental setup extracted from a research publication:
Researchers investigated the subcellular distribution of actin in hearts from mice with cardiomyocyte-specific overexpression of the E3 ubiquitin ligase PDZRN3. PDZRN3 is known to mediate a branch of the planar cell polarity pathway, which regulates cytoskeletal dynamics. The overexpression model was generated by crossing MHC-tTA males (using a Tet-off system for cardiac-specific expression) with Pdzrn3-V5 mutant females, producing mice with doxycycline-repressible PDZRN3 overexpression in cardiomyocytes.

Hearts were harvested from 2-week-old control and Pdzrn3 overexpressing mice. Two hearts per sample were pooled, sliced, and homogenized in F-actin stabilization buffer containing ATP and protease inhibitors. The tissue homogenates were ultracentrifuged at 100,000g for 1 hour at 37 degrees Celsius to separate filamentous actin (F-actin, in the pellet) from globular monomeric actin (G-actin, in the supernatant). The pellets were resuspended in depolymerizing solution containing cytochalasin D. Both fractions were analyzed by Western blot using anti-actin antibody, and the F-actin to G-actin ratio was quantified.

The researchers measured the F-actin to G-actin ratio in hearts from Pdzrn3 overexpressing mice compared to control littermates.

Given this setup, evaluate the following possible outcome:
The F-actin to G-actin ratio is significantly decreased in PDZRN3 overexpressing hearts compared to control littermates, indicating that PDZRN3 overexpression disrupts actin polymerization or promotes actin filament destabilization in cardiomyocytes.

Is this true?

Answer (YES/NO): YES